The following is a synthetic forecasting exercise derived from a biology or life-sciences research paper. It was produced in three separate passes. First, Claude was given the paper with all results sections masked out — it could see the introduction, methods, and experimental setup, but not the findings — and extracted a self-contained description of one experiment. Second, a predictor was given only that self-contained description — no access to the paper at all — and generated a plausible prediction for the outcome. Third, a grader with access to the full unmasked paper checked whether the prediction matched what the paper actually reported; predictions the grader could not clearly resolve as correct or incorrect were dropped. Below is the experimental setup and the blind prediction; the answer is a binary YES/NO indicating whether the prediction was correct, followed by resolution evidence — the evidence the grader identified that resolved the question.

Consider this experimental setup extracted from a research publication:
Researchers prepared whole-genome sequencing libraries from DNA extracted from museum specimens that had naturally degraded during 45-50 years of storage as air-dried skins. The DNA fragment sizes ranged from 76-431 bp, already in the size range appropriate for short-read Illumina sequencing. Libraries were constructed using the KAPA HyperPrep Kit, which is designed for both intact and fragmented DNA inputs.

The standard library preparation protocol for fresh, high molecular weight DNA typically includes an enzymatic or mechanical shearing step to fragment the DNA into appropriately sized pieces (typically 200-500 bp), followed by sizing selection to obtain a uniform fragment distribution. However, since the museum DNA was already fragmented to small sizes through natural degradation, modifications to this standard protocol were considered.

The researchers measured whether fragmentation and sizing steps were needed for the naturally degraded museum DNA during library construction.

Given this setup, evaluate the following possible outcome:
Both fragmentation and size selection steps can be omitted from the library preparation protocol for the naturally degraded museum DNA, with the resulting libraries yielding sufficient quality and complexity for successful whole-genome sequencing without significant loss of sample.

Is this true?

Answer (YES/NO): YES